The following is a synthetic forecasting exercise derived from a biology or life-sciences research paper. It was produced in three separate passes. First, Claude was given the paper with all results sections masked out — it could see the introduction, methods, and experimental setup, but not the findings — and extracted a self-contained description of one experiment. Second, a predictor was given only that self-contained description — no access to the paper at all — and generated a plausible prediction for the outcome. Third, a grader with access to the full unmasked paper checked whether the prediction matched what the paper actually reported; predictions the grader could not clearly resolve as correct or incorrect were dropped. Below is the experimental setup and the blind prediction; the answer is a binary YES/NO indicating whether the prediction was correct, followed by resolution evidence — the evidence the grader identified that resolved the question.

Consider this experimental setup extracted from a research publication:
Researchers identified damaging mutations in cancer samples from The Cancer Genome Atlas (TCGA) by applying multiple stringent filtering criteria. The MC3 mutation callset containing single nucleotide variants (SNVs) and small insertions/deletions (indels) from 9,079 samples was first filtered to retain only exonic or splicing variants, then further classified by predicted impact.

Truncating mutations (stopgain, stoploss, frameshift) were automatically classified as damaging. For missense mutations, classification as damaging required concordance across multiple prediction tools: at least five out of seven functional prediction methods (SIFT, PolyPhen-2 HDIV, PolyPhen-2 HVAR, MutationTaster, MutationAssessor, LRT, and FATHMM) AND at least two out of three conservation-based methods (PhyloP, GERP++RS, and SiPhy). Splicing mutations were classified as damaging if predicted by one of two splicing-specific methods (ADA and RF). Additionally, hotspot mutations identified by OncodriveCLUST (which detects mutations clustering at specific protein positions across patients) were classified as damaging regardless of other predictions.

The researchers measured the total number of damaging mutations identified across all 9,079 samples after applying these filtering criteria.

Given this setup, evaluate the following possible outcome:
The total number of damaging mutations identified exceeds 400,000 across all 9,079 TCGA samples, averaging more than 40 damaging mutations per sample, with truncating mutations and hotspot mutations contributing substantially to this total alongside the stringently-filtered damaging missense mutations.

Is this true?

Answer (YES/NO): YES